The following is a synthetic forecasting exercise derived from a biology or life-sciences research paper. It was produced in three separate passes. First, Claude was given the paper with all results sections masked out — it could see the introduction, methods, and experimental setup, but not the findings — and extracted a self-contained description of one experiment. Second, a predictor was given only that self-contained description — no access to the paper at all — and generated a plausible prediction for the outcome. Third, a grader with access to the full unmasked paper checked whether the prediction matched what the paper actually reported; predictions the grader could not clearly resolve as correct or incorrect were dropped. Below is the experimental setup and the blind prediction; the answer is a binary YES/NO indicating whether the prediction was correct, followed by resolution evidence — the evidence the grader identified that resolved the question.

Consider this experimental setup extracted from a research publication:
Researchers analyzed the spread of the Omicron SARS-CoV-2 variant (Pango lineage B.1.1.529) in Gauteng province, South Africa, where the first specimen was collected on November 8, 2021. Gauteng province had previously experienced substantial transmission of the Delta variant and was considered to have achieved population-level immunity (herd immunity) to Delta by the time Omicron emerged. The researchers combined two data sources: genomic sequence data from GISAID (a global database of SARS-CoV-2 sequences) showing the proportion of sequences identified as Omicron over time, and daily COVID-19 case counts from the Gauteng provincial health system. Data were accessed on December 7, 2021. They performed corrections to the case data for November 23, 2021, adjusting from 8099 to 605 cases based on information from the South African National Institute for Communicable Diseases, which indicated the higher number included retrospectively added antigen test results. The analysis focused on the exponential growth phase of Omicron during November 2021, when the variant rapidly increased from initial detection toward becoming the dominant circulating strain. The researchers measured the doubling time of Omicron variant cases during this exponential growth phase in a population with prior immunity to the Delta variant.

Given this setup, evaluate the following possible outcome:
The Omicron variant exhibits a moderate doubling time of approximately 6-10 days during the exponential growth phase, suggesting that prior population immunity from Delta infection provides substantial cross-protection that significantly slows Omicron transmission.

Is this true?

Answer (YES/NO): NO